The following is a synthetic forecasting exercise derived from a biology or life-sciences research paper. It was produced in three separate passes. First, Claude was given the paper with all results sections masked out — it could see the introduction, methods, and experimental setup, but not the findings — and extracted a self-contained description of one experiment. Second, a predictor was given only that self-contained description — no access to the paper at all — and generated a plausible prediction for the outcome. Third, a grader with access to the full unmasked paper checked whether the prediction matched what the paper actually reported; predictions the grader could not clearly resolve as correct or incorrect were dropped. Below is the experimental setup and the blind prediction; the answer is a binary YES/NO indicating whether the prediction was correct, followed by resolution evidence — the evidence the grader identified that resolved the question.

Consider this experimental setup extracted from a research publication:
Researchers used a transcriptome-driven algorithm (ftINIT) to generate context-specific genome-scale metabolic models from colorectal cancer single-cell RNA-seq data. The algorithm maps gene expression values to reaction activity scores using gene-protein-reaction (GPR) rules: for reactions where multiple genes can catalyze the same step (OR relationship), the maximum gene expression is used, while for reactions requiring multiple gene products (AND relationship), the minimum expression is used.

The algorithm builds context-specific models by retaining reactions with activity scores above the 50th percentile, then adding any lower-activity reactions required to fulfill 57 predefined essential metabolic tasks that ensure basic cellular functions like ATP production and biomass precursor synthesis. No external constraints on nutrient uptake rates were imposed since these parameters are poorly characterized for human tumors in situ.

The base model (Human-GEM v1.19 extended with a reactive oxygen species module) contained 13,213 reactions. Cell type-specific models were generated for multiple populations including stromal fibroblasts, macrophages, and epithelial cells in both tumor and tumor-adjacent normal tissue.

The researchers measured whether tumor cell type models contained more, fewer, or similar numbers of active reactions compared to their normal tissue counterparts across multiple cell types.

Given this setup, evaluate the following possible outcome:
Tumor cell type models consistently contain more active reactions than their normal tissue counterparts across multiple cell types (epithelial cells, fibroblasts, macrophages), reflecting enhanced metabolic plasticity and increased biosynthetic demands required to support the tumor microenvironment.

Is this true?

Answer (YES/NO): NO